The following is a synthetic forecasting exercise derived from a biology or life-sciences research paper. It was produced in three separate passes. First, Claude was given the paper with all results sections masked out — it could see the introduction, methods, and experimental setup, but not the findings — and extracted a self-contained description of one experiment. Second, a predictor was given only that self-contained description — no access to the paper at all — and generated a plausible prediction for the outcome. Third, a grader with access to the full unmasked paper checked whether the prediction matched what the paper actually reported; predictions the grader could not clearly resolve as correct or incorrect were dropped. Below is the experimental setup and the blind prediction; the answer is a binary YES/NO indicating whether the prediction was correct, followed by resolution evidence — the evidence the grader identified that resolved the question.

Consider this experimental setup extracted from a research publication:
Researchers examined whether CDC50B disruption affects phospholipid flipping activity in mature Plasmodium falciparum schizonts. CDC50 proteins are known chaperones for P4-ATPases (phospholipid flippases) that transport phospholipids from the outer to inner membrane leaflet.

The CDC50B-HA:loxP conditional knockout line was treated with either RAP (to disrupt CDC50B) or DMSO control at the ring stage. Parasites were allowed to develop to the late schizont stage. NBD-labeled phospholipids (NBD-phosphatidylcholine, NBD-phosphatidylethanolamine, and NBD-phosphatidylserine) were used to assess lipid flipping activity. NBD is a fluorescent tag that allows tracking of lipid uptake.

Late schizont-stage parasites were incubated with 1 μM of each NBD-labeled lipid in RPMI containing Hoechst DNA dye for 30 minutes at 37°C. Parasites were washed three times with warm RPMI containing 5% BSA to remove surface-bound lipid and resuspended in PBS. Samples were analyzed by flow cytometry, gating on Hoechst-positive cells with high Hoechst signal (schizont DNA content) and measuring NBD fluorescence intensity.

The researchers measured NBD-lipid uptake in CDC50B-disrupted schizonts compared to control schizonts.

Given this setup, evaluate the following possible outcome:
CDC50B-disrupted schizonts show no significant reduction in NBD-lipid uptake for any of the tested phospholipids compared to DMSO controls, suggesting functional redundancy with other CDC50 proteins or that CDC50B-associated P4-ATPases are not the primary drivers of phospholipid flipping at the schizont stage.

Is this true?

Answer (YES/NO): YES